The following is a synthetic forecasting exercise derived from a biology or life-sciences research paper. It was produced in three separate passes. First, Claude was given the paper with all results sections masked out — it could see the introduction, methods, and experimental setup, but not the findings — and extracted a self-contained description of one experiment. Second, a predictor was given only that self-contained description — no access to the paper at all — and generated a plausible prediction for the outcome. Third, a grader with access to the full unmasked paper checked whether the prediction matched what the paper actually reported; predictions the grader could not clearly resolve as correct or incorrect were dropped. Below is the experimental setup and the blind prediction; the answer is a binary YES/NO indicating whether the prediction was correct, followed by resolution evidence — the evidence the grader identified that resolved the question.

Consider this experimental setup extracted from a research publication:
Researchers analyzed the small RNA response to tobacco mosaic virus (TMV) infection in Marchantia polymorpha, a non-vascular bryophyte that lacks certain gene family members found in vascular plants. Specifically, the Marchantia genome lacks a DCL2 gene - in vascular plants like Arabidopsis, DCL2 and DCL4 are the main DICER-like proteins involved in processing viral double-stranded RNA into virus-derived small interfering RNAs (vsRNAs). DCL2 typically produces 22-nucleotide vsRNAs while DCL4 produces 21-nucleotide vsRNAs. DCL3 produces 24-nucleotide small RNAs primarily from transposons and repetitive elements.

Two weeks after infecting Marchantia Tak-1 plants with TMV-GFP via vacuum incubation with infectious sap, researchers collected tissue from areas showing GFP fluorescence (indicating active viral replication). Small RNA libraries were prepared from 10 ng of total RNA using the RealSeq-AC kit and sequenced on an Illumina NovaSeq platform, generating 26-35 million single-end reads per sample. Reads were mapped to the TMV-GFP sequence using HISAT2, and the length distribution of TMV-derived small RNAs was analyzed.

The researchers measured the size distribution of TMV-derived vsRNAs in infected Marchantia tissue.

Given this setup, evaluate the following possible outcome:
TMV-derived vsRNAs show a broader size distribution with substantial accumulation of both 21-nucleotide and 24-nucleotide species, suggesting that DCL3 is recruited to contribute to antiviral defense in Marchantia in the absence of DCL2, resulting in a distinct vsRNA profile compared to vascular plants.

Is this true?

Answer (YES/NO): NO